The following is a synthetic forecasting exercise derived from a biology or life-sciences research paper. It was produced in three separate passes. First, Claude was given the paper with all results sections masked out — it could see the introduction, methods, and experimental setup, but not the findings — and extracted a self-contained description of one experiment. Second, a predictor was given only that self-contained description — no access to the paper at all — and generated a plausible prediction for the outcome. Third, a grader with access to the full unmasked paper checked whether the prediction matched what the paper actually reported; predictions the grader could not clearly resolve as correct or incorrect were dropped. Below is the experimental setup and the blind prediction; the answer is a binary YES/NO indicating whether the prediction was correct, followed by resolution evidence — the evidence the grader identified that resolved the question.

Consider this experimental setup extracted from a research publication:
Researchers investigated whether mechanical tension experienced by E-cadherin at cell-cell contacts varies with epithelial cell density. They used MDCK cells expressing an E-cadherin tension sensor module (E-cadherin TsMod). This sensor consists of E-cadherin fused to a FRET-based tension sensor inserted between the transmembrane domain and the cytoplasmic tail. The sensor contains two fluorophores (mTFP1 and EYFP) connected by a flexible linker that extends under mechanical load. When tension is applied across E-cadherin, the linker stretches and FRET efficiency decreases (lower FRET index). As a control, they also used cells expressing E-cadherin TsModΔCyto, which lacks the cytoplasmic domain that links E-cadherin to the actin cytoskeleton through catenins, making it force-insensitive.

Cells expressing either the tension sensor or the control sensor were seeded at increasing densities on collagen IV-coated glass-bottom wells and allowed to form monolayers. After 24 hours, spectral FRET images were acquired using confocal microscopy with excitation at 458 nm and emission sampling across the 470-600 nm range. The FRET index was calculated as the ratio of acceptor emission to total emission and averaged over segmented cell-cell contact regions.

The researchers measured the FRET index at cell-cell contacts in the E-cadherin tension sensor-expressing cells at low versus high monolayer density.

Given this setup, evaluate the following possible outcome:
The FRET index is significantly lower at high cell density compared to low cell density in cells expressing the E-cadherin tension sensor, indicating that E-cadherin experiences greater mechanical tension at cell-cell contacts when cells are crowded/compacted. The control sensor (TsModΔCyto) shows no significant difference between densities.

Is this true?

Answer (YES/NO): NO